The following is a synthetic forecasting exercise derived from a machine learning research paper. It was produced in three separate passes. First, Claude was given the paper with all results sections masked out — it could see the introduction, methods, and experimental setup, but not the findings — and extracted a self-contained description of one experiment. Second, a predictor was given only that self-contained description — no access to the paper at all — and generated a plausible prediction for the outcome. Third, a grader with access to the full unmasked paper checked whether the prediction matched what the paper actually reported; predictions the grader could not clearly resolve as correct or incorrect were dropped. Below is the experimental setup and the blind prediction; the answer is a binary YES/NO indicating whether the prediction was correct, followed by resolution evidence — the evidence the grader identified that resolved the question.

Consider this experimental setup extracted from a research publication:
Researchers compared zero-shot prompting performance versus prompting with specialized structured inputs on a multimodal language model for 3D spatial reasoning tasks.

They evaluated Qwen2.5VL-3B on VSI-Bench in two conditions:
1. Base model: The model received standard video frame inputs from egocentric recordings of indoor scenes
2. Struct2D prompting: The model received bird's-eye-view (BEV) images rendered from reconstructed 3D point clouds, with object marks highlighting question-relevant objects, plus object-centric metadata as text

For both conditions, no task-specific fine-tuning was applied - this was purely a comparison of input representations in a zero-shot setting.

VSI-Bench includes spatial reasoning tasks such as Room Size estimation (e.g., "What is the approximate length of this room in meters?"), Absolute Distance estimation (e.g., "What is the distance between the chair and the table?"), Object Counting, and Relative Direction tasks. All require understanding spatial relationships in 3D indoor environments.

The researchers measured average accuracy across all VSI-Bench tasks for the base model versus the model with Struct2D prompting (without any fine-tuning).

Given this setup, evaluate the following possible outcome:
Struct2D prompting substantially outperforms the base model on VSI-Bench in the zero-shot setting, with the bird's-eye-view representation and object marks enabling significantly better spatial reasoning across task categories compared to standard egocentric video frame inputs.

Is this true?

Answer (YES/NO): NO